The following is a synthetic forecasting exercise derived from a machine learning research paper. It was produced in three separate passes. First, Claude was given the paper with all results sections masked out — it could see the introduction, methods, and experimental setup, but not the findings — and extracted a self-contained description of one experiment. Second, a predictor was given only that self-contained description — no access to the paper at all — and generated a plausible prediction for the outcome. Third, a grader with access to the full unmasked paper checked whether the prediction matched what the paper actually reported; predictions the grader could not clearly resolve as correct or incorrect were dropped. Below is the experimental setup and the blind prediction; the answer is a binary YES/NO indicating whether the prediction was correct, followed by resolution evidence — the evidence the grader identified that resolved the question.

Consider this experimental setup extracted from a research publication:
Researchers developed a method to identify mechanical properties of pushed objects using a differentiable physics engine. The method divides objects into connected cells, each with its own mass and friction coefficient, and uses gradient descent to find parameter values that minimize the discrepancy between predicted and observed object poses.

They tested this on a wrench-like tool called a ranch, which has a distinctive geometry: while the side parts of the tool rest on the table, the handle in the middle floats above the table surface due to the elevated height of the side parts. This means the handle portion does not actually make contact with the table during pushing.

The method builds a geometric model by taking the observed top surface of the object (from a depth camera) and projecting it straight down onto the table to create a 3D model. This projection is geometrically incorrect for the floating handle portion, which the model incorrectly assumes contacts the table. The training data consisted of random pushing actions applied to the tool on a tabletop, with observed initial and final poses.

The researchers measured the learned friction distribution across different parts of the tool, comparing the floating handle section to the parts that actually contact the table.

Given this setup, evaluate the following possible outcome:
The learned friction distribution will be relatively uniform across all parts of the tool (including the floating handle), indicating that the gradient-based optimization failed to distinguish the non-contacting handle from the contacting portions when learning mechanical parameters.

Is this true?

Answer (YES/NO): NO